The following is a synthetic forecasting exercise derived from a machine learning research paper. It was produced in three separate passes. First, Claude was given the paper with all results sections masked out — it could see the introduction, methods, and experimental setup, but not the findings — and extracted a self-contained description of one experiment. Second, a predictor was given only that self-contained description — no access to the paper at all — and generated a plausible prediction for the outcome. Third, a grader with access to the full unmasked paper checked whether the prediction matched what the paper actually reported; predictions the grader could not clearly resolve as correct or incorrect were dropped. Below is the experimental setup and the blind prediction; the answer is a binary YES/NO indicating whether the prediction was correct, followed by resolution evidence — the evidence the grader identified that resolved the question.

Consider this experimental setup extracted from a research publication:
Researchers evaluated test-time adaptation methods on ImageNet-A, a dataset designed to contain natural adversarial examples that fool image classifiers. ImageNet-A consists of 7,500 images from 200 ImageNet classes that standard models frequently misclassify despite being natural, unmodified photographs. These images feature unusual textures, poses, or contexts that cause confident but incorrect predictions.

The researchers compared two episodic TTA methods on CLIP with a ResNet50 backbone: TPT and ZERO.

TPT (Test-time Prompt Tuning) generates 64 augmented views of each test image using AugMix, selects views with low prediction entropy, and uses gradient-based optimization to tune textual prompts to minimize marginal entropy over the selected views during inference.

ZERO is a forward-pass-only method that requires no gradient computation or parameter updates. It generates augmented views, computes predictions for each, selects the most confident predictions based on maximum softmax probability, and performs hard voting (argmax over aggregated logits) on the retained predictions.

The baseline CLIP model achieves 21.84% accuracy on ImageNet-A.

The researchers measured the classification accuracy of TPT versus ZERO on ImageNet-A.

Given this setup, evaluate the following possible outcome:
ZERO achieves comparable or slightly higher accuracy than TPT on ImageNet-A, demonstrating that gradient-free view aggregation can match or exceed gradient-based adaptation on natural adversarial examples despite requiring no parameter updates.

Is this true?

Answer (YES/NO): YES